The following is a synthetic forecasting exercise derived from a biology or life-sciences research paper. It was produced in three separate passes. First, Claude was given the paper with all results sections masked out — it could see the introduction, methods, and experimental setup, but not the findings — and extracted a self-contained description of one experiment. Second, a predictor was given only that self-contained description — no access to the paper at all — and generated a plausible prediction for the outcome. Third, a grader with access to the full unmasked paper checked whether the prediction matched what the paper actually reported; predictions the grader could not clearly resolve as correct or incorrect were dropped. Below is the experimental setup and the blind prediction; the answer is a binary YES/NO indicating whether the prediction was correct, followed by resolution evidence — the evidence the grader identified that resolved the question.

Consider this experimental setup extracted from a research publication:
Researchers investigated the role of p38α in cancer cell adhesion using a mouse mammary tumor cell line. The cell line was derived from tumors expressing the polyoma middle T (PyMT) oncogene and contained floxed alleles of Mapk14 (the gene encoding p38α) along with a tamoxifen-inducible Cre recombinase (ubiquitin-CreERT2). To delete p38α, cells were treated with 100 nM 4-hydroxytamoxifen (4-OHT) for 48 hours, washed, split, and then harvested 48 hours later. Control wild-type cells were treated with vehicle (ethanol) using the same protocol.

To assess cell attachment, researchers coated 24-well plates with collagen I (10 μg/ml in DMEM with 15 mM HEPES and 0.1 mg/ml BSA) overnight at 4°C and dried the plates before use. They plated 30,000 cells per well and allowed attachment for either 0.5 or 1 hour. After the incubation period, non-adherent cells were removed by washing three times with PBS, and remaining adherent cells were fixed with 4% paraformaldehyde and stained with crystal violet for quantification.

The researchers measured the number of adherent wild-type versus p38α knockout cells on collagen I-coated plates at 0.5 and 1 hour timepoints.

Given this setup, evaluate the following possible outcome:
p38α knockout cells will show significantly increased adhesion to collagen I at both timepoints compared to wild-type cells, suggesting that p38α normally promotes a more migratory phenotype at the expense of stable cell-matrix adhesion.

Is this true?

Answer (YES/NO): NO